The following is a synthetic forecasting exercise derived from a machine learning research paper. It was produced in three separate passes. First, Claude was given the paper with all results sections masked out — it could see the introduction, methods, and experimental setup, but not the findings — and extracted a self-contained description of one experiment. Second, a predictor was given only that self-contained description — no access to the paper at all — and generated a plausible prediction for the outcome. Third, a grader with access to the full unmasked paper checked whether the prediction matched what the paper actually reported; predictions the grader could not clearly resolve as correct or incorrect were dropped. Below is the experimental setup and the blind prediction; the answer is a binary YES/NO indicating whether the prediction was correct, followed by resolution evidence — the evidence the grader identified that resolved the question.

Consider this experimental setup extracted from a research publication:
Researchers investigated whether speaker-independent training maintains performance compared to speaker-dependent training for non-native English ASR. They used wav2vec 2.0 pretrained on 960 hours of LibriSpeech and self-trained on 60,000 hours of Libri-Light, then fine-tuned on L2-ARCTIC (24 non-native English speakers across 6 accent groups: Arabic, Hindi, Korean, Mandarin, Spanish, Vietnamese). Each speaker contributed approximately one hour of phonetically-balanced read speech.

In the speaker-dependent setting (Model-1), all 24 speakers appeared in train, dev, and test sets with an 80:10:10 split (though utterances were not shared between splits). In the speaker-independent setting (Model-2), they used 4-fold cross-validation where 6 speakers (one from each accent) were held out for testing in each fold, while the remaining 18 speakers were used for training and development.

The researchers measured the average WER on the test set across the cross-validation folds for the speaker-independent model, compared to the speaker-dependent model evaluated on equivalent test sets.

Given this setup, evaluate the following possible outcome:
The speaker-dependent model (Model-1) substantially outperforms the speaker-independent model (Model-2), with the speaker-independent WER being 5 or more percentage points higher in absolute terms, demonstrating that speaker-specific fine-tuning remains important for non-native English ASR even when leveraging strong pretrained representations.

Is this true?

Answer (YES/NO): NO